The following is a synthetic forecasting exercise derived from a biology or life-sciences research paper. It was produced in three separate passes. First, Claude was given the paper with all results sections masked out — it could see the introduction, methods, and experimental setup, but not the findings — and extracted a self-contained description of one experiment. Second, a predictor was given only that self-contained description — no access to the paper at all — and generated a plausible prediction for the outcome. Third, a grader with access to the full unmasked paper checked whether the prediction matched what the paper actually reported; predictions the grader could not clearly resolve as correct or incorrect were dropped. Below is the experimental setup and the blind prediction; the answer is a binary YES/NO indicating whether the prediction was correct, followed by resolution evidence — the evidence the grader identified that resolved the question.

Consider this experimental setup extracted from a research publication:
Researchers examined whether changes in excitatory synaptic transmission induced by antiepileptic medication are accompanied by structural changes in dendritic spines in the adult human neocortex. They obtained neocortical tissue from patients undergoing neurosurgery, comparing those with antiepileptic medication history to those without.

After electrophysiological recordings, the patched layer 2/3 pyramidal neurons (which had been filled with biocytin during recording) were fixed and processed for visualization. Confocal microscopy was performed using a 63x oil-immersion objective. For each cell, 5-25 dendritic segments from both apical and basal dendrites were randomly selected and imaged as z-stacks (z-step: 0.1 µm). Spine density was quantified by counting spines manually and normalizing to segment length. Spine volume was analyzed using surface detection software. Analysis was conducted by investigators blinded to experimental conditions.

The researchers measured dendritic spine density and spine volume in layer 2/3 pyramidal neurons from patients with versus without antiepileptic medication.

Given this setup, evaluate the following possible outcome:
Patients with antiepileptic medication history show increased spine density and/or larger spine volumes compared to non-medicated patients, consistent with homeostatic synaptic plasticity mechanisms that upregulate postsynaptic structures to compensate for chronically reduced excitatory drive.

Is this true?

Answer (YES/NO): YES